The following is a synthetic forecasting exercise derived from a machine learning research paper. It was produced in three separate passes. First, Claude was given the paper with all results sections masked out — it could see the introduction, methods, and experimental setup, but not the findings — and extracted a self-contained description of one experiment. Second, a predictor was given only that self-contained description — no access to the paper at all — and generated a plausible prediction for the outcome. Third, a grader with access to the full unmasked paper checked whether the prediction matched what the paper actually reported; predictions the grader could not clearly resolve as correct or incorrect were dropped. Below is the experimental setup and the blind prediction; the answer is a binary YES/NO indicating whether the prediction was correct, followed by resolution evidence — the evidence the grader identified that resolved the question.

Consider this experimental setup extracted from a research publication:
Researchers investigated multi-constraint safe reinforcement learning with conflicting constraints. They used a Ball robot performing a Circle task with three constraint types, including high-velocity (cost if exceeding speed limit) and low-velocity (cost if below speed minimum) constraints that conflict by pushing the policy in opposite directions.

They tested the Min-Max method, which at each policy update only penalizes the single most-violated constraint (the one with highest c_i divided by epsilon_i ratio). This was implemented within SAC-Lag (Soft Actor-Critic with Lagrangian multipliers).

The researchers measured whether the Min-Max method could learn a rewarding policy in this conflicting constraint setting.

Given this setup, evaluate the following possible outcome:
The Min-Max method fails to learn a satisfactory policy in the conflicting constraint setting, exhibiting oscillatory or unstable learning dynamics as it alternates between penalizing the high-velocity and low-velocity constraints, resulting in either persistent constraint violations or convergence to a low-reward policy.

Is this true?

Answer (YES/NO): NO